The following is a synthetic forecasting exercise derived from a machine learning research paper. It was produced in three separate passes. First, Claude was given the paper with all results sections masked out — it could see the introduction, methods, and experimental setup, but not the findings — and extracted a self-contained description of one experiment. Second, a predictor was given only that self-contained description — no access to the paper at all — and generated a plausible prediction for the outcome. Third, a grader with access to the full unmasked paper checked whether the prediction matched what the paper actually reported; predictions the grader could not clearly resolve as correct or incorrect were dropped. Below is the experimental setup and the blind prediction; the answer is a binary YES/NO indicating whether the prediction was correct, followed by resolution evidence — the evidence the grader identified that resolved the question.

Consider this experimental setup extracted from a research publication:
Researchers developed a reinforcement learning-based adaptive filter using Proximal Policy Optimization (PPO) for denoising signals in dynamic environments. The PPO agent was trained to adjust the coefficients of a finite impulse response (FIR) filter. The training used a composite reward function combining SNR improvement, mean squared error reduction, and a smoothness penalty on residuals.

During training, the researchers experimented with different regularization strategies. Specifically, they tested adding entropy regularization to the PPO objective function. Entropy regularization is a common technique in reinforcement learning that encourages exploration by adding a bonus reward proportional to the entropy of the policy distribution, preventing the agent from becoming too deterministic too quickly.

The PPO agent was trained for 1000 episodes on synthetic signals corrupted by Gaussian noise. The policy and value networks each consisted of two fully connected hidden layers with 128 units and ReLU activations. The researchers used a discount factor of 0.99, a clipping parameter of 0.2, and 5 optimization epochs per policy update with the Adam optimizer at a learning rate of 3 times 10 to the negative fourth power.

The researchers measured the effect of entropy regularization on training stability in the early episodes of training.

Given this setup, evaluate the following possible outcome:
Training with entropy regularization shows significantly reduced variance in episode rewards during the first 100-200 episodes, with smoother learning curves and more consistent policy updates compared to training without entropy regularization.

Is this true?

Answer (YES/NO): NO